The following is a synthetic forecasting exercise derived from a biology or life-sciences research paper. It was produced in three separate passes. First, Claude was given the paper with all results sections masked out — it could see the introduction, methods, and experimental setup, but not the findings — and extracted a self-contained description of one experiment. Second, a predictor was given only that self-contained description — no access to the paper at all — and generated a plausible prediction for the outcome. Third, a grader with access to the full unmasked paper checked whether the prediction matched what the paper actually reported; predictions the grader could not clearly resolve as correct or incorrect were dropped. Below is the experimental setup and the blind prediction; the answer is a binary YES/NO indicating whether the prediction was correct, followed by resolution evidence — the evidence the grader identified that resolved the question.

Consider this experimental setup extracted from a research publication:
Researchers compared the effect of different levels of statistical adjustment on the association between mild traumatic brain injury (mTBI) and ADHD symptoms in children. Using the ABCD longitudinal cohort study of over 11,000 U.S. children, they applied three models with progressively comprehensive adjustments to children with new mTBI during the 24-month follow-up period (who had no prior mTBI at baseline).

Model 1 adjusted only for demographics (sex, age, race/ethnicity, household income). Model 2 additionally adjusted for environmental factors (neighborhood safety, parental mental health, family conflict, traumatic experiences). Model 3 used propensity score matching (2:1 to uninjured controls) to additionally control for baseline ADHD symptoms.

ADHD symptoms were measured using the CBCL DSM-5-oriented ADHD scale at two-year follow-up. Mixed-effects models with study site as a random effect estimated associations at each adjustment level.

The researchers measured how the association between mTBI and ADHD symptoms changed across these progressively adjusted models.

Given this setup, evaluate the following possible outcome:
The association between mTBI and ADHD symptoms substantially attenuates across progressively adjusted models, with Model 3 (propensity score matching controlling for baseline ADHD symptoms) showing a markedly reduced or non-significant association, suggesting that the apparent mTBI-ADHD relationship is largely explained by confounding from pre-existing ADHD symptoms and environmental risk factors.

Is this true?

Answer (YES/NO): YES